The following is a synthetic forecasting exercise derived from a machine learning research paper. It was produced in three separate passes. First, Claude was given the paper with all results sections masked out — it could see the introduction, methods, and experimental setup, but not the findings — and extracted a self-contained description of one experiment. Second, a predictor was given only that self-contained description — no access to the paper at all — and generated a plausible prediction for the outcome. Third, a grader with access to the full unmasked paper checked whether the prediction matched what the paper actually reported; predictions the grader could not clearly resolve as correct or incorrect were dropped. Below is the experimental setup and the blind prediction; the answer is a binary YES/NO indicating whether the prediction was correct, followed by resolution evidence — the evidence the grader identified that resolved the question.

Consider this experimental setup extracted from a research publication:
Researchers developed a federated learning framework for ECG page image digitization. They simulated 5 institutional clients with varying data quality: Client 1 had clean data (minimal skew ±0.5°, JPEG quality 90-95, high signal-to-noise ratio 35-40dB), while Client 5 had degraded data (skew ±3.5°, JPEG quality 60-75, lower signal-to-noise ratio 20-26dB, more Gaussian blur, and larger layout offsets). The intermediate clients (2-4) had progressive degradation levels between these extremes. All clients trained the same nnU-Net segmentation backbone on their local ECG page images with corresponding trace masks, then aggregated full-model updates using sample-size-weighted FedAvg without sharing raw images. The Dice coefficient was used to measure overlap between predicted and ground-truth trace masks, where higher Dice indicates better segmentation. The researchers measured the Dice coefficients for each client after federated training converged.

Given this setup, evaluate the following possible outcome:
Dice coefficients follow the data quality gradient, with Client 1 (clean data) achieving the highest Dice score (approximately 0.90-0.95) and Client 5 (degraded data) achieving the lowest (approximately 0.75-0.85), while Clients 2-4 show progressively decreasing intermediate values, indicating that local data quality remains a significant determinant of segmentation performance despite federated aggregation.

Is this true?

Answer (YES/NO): NO